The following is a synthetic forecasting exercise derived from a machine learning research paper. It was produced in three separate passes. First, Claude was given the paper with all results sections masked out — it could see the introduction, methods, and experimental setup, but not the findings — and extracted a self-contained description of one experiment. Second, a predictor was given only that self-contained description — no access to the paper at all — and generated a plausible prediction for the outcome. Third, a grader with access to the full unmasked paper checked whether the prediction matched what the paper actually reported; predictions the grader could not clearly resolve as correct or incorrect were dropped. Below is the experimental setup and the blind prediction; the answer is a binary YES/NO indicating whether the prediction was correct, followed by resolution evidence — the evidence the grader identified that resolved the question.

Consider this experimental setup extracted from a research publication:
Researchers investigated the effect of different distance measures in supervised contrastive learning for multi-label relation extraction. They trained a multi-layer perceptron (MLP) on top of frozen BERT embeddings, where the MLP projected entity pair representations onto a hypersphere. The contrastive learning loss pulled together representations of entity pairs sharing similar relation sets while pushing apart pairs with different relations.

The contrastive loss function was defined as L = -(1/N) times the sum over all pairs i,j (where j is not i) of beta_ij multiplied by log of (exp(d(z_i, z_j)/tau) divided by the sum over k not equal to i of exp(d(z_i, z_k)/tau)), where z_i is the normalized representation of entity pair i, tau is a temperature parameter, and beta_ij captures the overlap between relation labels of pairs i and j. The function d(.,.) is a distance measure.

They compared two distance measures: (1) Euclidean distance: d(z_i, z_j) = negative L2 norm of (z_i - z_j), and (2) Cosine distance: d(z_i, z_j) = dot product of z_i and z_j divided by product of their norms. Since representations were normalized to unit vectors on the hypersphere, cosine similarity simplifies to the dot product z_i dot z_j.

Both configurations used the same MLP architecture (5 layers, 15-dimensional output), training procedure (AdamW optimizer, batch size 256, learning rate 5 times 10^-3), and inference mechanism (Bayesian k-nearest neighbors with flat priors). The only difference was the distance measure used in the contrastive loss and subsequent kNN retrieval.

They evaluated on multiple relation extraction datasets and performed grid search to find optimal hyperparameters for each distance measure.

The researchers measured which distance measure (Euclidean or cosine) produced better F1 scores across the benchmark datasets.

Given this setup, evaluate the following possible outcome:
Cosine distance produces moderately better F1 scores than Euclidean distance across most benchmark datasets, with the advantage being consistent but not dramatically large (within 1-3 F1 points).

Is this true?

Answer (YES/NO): NO